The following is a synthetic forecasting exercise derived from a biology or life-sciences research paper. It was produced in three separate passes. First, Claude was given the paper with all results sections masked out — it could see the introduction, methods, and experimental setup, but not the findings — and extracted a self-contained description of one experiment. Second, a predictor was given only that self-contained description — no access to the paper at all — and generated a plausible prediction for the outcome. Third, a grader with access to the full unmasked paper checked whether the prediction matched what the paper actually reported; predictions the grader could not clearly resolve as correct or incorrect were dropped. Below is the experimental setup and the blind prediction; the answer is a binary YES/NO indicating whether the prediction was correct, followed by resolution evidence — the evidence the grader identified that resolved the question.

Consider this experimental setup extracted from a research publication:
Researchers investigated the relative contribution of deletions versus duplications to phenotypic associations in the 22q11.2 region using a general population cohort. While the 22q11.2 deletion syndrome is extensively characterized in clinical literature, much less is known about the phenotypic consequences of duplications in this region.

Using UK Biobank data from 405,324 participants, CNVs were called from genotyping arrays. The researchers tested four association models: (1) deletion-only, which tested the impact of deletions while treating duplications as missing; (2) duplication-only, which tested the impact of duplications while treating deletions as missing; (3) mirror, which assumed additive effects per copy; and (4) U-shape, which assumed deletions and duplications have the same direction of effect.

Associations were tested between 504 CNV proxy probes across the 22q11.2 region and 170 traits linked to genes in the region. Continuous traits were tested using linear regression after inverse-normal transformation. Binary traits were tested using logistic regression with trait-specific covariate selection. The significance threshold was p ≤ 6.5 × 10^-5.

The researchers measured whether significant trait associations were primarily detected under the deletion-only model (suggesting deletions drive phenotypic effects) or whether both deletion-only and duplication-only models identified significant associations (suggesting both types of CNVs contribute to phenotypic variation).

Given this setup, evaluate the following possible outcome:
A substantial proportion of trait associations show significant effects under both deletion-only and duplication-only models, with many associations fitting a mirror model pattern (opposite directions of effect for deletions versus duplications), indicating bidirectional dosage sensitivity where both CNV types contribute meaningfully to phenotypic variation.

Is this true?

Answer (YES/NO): NO